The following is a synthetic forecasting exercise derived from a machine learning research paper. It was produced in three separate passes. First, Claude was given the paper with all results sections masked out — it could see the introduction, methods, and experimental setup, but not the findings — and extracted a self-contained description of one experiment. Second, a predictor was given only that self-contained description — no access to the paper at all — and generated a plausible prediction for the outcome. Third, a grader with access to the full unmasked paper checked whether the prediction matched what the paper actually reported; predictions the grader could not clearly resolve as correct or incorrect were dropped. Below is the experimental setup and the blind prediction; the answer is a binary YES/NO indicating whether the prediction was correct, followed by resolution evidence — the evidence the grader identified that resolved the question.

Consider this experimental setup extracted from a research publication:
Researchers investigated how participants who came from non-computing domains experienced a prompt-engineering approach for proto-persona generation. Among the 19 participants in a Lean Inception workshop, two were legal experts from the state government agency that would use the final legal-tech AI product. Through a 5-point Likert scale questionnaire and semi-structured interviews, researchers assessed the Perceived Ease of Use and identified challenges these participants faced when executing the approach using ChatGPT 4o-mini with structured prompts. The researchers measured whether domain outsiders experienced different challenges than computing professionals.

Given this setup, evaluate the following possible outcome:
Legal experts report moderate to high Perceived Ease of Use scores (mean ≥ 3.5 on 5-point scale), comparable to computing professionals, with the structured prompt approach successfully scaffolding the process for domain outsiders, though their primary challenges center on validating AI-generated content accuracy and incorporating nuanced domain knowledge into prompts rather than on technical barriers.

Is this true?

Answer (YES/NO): NO